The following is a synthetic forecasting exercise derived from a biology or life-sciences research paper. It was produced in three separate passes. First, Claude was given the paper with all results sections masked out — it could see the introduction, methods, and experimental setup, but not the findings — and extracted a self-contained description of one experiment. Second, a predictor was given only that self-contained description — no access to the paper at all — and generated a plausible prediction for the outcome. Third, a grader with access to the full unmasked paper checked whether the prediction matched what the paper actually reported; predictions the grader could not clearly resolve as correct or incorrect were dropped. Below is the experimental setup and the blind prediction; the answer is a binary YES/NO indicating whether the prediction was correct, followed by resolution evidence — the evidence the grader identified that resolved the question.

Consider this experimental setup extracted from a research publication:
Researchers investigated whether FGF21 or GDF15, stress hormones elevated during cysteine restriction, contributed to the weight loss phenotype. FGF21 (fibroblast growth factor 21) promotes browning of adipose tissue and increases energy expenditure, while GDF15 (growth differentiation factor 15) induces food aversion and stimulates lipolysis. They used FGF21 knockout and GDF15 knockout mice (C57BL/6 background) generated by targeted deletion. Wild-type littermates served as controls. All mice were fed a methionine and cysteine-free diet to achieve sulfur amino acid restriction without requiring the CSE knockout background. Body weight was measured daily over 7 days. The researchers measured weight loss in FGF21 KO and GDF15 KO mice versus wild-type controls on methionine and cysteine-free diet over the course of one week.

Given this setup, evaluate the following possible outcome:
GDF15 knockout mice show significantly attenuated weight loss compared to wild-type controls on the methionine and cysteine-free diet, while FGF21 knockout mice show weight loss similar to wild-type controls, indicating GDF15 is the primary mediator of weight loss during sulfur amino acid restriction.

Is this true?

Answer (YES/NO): NO